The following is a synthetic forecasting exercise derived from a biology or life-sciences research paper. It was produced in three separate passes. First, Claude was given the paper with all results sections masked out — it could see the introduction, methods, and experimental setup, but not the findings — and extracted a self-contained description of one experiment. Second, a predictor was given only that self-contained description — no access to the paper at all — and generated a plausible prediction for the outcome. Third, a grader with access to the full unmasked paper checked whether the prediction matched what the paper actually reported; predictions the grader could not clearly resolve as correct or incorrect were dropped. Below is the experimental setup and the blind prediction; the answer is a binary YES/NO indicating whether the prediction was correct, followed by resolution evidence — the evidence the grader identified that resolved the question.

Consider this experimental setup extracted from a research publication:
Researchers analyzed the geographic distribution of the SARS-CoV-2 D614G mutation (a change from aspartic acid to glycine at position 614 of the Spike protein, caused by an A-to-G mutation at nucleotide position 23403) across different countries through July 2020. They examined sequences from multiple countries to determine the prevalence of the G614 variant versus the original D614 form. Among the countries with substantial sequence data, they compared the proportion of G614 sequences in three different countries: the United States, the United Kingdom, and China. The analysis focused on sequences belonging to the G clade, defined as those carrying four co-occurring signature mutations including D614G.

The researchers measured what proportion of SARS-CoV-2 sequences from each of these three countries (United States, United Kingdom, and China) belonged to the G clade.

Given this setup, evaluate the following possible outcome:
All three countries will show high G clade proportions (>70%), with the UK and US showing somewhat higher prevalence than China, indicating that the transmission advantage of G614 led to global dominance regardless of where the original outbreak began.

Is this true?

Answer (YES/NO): NO